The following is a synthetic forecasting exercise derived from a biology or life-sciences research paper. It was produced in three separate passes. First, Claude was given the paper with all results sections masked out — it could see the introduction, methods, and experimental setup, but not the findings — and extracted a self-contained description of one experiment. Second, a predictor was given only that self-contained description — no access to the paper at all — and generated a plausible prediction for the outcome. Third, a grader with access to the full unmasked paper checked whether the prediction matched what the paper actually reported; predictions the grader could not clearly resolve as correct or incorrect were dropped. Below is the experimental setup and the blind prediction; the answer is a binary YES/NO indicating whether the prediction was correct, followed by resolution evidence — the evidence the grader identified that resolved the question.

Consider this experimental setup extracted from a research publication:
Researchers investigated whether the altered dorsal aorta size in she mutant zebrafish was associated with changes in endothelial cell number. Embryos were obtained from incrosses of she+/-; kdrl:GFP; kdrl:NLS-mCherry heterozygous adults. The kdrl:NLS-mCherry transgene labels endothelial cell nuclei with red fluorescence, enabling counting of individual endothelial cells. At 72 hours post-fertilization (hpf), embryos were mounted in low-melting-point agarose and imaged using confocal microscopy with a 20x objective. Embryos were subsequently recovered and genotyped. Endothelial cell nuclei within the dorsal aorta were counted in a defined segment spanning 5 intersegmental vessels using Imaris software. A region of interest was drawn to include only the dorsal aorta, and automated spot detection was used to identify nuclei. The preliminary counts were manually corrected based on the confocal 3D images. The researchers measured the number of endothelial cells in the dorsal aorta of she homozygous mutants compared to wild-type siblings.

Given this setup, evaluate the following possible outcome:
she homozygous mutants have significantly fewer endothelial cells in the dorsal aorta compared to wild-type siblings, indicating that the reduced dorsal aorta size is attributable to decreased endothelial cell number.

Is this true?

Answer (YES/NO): NO